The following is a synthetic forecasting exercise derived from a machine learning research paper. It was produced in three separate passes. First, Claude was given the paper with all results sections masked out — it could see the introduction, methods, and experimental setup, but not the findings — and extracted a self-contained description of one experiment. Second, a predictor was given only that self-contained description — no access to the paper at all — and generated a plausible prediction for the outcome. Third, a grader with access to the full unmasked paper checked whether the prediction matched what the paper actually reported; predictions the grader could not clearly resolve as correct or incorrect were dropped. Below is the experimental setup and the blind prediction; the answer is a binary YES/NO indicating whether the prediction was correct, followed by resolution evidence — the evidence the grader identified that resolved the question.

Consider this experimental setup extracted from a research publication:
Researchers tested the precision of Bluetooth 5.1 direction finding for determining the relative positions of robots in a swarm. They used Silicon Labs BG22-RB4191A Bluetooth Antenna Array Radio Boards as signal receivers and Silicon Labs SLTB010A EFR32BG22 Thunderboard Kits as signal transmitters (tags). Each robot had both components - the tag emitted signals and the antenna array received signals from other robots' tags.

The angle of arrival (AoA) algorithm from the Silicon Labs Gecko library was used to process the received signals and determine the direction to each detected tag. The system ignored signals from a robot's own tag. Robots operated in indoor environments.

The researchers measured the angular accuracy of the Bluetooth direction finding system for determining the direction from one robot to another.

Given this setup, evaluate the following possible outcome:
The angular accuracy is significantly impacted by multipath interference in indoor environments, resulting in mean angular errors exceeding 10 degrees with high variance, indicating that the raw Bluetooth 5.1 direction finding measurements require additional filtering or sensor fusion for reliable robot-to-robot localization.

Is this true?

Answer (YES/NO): NO